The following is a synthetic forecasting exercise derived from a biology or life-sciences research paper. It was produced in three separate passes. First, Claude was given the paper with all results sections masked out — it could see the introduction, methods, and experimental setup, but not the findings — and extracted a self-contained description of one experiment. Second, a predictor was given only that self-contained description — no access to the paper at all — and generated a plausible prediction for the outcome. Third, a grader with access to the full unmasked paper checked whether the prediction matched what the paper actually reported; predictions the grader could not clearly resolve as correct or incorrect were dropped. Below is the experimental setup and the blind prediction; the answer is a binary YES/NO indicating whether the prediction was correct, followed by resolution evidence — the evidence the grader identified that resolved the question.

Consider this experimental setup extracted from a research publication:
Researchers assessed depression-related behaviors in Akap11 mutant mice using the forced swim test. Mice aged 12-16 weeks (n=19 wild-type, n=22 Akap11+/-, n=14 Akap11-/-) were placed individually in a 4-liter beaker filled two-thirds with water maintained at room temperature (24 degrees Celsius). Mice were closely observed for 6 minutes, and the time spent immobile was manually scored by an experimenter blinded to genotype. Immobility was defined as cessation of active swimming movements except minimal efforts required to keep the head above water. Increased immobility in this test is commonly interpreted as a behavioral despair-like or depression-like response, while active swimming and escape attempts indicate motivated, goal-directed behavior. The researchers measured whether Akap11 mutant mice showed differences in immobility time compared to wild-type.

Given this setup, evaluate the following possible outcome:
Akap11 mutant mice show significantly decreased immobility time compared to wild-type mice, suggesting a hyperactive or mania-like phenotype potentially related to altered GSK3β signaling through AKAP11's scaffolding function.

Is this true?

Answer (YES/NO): NO